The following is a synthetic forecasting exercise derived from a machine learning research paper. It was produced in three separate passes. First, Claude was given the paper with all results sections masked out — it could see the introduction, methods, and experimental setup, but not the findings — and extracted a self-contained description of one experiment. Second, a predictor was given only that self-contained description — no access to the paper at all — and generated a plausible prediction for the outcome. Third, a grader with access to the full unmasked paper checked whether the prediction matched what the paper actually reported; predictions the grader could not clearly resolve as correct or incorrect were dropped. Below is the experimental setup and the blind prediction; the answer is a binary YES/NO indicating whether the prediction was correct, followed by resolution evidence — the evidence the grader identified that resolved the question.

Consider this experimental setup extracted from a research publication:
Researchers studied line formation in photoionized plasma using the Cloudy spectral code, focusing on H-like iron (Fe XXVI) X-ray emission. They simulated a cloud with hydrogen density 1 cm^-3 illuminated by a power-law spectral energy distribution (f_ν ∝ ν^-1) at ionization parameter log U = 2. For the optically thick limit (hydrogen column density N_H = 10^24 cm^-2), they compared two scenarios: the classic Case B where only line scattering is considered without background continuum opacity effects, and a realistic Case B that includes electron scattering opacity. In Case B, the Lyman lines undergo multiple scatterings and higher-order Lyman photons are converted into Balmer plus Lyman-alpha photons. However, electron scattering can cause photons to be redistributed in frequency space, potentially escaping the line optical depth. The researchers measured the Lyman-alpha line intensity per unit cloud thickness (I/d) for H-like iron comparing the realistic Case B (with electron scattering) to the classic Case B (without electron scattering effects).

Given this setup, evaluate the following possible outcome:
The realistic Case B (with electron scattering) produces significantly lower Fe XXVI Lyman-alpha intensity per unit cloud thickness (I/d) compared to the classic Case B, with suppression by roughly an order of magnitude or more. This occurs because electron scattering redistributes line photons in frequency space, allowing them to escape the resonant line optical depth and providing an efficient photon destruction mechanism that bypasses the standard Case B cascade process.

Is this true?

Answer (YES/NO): NO